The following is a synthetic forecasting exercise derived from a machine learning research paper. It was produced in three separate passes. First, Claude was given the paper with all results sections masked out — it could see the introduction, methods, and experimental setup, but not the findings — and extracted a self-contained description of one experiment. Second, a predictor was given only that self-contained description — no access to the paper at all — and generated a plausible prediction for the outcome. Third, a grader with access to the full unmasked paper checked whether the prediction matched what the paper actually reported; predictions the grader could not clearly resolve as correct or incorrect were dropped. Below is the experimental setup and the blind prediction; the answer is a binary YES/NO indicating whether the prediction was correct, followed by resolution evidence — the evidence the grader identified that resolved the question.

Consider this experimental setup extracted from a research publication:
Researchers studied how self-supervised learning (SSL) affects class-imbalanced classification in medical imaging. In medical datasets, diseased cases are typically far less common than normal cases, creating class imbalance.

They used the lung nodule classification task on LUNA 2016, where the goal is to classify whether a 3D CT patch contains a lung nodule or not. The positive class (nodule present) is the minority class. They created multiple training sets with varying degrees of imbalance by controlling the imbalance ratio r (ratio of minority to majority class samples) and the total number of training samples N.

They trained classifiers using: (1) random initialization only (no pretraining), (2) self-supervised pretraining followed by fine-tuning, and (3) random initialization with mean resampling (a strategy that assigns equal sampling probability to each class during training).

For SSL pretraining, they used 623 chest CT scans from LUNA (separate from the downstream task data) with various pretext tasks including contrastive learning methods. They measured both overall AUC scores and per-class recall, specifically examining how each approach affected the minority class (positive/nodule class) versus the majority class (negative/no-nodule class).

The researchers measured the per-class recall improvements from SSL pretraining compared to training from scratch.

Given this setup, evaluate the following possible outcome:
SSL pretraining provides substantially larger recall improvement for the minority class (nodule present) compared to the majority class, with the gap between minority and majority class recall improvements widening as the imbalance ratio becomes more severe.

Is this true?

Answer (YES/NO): NO